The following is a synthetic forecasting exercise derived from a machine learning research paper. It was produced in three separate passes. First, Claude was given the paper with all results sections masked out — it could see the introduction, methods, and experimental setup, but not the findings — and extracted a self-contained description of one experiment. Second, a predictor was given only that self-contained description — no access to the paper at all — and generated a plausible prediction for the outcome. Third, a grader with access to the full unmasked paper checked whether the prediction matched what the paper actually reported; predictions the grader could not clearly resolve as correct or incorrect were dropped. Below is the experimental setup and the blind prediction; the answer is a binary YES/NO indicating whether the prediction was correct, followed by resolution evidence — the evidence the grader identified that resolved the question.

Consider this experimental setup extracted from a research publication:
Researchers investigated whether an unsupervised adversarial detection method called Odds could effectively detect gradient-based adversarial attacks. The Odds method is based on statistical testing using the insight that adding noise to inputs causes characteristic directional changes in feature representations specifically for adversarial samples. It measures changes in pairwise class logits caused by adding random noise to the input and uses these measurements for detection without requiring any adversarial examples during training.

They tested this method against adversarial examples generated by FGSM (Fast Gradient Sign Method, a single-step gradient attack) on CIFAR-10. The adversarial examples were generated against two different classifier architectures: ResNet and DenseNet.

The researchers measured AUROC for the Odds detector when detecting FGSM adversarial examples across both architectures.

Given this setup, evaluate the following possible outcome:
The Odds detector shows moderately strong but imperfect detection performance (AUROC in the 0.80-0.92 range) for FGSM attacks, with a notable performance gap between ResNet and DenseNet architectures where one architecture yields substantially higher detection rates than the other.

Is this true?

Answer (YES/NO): NO